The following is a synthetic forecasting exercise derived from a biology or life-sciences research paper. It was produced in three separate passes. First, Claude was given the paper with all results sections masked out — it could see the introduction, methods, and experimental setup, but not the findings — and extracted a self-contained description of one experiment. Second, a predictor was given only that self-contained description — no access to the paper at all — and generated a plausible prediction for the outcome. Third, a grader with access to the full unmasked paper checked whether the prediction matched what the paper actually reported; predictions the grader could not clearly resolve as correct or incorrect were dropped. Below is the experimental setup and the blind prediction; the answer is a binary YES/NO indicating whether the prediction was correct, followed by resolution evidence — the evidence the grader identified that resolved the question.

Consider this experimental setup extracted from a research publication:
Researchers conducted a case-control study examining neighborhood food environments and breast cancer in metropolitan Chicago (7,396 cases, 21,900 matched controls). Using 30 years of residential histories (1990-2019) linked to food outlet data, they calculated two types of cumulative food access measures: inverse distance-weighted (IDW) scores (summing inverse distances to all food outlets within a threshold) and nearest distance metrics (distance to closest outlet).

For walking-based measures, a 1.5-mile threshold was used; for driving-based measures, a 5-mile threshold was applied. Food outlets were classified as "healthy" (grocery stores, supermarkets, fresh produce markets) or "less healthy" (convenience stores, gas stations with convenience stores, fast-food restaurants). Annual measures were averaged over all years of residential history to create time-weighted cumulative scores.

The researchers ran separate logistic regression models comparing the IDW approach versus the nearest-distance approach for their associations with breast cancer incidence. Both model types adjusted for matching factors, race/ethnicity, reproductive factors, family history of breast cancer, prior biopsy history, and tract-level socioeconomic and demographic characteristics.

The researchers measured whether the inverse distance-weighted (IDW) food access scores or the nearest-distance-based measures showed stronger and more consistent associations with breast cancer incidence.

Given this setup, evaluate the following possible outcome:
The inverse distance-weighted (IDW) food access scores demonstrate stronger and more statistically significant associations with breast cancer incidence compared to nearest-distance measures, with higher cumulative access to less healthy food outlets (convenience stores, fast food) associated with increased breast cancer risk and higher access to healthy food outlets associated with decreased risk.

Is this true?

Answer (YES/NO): NO